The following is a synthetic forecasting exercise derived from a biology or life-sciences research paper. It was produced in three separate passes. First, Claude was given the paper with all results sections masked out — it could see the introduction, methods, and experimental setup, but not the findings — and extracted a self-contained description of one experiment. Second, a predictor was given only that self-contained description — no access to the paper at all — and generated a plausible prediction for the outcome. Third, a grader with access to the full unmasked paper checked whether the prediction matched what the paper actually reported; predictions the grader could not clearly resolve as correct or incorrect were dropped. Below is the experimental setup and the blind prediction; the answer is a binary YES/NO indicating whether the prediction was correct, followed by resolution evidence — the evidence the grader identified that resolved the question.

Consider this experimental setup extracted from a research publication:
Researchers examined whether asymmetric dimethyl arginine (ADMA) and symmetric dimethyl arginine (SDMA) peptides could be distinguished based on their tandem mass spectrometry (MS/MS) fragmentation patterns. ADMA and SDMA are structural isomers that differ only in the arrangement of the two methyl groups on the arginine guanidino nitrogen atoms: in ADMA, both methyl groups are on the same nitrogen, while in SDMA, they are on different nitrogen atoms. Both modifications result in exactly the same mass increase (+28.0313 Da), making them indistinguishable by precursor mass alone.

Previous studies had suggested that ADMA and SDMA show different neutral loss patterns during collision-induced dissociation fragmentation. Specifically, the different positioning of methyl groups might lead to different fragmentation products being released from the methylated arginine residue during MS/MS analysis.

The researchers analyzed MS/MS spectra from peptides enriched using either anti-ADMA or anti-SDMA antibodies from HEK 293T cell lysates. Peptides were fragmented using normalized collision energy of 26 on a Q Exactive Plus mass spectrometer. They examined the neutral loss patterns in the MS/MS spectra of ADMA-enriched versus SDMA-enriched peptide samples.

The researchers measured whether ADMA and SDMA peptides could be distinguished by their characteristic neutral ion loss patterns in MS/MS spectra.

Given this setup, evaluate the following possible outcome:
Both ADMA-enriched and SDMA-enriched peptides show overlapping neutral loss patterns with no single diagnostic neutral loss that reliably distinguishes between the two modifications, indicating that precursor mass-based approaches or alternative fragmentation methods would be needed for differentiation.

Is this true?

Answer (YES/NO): NO